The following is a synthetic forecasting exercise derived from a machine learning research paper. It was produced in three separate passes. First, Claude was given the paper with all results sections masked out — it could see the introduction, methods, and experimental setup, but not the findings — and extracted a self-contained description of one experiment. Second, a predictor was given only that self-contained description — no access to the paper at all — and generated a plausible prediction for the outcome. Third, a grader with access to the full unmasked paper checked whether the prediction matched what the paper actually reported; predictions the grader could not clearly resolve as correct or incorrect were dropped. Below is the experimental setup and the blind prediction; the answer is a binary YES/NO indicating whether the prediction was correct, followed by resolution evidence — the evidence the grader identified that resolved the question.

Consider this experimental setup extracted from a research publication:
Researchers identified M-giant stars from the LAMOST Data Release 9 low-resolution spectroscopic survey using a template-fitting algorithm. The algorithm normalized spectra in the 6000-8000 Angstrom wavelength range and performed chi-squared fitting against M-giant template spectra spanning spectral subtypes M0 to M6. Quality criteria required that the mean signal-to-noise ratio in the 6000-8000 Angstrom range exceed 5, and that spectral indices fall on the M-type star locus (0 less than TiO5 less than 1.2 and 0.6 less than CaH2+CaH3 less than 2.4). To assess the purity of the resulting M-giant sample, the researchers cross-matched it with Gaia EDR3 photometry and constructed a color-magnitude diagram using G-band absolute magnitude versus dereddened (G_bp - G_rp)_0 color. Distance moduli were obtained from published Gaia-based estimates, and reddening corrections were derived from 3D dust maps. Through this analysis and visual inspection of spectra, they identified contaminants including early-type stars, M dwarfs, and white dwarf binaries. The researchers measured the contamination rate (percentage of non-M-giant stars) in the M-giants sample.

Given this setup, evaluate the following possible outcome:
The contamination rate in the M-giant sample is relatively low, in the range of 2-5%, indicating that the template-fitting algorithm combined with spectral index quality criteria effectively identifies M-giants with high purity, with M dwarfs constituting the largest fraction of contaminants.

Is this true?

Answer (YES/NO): NO